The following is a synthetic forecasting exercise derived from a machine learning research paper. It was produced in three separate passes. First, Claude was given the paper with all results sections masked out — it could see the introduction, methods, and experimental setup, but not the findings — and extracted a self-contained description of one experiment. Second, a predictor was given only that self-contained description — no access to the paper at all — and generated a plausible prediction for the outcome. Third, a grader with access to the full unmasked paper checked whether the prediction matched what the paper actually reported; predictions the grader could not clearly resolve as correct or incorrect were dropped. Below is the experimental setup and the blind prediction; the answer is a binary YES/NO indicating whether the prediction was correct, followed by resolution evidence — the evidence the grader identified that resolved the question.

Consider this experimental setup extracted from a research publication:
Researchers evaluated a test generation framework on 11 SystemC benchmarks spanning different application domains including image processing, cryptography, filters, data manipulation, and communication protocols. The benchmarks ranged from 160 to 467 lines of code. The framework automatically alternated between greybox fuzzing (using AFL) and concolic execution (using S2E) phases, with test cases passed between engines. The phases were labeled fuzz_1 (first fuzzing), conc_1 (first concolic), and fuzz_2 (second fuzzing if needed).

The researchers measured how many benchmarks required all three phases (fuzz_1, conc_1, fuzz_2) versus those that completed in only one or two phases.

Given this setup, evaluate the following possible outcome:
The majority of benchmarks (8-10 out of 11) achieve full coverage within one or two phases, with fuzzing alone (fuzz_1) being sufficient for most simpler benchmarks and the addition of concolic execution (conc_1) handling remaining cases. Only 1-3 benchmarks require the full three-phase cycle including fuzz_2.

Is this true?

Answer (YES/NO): NO